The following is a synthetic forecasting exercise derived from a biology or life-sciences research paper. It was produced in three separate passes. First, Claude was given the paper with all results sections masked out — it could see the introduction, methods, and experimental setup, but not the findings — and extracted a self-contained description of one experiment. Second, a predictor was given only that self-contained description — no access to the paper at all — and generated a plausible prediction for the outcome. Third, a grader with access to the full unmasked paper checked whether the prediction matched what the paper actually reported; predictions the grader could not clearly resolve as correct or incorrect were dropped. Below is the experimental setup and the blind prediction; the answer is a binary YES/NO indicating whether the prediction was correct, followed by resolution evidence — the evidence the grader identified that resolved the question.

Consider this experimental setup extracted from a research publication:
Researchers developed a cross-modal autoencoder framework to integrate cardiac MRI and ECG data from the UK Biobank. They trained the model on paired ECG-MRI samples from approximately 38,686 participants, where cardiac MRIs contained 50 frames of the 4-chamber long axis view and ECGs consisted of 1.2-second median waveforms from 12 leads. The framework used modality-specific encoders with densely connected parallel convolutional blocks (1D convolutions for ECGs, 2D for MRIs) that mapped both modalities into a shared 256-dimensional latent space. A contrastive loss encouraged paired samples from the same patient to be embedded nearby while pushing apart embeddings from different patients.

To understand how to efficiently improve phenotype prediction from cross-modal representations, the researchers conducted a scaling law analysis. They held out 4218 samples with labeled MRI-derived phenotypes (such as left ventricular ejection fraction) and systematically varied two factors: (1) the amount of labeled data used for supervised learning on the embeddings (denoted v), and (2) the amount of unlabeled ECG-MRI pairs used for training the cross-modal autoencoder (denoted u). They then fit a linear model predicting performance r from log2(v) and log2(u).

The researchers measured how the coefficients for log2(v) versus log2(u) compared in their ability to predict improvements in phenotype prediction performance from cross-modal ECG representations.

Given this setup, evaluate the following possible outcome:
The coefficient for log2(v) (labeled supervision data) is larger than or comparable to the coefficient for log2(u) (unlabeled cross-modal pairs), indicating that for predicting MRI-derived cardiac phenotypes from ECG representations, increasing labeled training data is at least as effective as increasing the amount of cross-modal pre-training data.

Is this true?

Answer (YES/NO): NO